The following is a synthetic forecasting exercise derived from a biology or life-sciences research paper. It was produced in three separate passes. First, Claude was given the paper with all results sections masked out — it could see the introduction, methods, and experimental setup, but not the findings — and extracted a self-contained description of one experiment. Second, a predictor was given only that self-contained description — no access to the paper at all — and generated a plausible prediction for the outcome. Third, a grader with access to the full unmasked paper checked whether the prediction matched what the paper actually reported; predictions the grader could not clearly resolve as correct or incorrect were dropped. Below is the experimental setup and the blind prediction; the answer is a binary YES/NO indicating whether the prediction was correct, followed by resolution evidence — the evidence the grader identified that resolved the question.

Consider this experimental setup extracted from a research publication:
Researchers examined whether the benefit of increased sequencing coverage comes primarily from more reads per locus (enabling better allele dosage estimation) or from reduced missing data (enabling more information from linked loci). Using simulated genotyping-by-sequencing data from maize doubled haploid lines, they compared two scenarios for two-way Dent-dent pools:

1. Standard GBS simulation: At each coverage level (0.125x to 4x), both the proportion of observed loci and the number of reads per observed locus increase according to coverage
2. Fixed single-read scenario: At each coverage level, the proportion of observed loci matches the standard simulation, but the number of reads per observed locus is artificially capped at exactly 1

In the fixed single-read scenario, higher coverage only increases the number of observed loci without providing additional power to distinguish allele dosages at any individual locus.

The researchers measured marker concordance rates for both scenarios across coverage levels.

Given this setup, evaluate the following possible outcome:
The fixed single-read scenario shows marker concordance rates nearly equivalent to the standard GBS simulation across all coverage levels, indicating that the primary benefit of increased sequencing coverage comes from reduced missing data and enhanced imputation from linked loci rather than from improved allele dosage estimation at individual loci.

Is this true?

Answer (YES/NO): YES